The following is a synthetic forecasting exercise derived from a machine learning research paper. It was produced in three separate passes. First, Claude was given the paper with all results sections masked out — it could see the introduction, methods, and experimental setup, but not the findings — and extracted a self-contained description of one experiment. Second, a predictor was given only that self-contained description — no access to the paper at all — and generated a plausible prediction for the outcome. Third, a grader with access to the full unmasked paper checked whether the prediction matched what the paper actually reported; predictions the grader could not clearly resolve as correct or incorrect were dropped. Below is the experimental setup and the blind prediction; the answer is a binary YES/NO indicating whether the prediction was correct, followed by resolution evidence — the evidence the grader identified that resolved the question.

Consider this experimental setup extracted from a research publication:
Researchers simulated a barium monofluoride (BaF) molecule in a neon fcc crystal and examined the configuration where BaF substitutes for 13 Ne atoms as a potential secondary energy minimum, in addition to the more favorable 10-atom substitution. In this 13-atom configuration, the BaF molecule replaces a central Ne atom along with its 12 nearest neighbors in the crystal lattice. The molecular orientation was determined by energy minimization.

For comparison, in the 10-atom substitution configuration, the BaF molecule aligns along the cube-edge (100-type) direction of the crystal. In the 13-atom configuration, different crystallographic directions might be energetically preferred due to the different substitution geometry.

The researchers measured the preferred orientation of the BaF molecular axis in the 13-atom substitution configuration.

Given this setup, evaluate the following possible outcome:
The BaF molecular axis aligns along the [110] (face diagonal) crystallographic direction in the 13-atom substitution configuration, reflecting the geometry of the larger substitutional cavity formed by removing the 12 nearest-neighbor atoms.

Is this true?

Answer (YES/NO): YES